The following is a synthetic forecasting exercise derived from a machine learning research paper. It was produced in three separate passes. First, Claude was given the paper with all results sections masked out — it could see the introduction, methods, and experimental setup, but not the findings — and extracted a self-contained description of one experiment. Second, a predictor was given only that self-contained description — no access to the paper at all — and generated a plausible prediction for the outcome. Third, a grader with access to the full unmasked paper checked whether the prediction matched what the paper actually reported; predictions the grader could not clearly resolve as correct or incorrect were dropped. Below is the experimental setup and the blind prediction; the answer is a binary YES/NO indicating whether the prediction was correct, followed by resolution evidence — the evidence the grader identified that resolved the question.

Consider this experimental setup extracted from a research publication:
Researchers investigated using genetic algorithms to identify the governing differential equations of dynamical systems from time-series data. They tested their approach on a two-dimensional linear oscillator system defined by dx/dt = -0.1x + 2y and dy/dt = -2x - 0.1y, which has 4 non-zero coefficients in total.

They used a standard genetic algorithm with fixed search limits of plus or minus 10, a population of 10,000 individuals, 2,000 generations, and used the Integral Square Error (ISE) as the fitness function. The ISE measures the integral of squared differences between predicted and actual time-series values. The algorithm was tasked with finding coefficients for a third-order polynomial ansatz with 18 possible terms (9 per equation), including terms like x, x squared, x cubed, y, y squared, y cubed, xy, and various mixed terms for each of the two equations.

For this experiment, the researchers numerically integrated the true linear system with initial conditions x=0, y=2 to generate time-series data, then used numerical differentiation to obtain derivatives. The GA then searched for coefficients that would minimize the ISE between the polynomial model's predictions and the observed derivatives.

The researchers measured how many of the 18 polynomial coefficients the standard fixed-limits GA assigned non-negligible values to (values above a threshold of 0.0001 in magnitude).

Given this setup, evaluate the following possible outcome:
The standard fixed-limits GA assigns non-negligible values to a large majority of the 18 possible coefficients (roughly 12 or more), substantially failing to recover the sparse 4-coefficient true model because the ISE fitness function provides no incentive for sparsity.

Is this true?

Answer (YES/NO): YES